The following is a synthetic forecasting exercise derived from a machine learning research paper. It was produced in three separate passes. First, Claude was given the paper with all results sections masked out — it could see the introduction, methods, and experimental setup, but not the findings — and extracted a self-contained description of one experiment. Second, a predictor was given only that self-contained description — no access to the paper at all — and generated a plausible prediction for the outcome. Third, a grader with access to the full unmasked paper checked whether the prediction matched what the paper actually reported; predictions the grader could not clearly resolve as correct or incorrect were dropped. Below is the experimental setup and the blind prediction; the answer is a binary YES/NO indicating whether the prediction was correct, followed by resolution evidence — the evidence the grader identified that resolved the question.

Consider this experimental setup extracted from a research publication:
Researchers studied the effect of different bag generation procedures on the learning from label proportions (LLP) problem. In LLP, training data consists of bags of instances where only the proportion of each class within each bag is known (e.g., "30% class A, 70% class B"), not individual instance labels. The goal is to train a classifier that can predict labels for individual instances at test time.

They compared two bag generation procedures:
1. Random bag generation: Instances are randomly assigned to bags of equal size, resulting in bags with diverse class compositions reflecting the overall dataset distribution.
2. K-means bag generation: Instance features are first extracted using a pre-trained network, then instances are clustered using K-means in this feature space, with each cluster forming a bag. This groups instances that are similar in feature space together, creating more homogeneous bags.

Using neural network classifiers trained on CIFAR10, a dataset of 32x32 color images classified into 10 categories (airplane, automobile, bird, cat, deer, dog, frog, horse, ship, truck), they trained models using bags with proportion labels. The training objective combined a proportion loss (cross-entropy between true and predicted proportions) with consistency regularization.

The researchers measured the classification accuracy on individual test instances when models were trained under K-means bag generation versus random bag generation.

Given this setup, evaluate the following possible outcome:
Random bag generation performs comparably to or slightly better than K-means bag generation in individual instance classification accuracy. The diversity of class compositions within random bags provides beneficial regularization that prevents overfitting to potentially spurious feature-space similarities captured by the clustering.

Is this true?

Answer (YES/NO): NO